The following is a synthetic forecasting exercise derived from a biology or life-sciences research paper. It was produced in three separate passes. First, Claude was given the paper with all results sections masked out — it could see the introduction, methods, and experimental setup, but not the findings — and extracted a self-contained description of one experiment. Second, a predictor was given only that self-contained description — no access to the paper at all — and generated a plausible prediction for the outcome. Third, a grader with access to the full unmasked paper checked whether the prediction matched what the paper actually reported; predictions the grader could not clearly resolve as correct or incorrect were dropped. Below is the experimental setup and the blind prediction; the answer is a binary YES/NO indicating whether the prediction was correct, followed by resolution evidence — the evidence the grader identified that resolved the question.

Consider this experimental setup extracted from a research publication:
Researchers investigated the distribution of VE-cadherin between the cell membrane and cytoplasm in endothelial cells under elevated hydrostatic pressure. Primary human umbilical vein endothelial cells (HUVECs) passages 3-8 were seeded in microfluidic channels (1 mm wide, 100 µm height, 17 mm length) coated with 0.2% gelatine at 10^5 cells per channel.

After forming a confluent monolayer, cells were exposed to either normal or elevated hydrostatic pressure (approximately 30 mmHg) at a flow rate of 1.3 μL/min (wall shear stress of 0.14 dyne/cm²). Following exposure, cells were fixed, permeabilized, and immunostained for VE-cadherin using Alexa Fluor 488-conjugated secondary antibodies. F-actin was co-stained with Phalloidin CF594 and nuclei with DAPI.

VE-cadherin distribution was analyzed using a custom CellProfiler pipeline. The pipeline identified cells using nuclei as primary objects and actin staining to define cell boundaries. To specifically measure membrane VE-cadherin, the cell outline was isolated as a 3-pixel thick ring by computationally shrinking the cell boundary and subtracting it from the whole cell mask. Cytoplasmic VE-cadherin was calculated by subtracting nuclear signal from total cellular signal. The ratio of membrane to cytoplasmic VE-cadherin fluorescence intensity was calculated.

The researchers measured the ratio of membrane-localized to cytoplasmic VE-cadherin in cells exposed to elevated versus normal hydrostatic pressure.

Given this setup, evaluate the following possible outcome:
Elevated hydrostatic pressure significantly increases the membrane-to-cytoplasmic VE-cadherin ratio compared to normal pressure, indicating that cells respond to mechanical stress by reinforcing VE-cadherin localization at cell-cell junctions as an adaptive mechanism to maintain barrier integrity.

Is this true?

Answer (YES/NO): NO